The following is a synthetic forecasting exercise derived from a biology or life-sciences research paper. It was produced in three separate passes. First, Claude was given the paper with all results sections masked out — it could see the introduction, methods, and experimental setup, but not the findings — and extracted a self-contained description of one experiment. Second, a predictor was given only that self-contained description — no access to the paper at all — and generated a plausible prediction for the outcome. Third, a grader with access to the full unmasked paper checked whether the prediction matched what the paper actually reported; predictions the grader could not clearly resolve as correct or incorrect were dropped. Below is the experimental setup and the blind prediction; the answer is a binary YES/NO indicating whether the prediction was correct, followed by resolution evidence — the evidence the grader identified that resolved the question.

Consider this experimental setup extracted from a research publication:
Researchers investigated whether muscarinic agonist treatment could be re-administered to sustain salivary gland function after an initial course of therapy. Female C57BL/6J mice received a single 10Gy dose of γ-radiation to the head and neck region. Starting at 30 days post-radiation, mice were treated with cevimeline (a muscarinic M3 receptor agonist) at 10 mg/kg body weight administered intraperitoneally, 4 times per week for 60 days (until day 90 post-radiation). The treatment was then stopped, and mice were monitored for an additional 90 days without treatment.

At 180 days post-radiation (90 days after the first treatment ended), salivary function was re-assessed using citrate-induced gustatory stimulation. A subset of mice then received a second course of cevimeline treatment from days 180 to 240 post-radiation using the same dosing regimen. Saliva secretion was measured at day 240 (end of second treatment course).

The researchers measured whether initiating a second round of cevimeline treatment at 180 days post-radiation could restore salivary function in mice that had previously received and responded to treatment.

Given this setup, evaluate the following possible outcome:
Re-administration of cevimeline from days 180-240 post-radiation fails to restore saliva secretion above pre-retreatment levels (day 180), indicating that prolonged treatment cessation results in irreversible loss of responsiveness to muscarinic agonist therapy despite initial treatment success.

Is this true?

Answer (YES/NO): NO